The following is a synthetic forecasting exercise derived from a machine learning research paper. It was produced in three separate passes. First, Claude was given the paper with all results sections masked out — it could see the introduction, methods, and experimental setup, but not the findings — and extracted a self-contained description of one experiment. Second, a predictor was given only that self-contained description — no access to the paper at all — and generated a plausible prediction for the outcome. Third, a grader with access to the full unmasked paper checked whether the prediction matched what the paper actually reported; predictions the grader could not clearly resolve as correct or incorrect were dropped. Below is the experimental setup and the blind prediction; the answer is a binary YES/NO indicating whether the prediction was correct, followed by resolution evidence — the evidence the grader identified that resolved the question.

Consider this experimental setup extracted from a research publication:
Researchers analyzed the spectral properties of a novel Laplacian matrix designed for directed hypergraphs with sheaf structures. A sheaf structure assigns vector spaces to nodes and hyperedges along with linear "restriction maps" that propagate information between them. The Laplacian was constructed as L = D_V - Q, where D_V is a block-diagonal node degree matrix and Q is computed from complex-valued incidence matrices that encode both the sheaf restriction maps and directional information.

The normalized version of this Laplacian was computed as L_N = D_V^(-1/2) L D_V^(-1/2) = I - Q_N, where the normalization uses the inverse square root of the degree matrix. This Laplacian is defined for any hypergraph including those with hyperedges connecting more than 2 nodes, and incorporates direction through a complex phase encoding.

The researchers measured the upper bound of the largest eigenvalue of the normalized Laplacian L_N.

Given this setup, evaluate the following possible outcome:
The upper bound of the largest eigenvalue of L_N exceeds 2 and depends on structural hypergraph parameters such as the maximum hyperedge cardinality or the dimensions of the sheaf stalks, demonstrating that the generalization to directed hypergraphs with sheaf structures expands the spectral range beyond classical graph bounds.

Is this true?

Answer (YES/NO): NO